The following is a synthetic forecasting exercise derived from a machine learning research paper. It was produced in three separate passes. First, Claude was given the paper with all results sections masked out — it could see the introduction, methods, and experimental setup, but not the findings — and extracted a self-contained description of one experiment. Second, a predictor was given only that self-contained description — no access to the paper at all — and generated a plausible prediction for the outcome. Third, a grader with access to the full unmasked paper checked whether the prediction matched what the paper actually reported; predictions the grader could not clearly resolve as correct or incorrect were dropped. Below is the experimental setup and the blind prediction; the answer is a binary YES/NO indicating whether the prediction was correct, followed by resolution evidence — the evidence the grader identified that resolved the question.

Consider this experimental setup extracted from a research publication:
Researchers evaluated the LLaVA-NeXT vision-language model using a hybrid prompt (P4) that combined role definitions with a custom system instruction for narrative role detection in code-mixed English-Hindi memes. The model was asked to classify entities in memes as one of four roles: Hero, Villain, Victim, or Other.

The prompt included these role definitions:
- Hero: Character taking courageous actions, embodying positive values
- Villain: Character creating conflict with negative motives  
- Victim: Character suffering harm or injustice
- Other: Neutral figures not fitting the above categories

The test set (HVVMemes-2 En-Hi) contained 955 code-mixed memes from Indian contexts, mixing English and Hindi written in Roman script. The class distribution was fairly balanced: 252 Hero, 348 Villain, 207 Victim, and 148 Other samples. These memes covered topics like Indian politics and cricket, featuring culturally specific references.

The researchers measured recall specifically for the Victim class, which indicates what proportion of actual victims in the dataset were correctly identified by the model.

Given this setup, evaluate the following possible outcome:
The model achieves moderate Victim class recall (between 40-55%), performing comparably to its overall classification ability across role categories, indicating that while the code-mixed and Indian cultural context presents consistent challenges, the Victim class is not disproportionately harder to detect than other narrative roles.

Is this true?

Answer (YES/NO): NO